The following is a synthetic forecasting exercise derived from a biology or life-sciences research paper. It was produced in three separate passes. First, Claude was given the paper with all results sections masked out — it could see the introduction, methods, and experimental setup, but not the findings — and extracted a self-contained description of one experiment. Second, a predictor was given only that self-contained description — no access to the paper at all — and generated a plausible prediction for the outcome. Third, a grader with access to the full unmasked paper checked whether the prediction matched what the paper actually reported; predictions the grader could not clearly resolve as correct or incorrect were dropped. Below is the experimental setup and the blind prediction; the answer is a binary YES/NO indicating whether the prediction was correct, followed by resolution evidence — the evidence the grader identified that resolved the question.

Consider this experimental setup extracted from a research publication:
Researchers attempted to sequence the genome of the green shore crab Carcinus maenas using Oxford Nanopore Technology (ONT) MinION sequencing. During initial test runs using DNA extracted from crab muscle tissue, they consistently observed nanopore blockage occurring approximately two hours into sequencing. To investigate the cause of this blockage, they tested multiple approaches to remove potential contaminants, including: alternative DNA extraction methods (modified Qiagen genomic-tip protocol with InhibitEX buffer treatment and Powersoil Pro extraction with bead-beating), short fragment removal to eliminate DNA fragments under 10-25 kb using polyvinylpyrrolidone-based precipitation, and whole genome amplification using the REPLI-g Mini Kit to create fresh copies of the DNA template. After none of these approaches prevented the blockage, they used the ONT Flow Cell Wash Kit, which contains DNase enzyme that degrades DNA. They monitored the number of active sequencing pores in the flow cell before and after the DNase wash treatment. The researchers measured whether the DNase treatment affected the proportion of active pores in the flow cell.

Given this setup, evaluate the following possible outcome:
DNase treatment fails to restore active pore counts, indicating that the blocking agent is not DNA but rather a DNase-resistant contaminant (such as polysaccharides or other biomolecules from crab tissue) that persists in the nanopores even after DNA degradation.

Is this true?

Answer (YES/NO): NO